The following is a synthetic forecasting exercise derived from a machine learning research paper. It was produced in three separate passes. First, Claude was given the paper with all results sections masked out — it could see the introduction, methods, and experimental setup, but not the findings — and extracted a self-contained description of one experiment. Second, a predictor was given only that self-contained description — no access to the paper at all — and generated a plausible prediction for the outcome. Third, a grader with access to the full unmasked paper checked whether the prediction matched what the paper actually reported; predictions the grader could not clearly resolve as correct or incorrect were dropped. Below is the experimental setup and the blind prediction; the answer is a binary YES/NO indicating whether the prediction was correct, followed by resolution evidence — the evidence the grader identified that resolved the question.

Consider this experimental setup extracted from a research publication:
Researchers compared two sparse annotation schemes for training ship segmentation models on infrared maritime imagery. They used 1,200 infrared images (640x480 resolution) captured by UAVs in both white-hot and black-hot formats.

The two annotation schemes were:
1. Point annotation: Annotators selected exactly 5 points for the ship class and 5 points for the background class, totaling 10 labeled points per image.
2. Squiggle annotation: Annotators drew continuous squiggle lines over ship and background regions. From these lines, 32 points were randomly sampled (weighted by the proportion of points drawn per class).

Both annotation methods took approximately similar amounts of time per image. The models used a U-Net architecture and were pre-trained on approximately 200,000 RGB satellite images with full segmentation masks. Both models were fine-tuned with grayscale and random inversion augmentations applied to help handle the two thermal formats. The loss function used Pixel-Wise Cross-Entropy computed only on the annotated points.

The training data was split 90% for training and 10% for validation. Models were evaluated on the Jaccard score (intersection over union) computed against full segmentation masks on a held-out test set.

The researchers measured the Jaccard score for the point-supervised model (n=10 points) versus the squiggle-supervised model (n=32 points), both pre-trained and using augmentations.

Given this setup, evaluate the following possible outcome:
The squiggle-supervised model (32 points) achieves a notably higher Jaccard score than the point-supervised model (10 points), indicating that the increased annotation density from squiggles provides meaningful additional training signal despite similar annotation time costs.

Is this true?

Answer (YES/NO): YES